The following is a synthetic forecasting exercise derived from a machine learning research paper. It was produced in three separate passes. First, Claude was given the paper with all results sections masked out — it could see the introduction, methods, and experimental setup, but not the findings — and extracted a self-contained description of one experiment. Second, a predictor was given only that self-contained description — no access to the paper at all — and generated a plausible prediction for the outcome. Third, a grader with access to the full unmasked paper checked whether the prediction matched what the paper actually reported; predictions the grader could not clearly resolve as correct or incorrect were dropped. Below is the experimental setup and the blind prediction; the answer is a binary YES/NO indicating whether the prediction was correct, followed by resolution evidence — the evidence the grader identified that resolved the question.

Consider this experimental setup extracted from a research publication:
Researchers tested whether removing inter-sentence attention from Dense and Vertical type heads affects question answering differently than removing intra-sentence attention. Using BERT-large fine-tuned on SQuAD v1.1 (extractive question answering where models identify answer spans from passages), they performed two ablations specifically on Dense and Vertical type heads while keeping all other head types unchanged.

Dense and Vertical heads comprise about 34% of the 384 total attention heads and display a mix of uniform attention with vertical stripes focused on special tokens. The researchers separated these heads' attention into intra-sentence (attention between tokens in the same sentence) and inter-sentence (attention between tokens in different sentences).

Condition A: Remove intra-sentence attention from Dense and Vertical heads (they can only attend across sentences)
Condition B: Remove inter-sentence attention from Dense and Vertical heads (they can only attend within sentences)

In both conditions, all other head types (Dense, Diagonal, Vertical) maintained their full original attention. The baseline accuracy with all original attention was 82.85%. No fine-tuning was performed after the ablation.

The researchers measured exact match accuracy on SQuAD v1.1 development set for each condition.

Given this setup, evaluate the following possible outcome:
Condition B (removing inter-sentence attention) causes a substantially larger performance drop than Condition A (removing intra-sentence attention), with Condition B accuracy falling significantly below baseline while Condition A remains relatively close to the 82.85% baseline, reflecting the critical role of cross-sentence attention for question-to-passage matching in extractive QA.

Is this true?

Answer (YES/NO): YES